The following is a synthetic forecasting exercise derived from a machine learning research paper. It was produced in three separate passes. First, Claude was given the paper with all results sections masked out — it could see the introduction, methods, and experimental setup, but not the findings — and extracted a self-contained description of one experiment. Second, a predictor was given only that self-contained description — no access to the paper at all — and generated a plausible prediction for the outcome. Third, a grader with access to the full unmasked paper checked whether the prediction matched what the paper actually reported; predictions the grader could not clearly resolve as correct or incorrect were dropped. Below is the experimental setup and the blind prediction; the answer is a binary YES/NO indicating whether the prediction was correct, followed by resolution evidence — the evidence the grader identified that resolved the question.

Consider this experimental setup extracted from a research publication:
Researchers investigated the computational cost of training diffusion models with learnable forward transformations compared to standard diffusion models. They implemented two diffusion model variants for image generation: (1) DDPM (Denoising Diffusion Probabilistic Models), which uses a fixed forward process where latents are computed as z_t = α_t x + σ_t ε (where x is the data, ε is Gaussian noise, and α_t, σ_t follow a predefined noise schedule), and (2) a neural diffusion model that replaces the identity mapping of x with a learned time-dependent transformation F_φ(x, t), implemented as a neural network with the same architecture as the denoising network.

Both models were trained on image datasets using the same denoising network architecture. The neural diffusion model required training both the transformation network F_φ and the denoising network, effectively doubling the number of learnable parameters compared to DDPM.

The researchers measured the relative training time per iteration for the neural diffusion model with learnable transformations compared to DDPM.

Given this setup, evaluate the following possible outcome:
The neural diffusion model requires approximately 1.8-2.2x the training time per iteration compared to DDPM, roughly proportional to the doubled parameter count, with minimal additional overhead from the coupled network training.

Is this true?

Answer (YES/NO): NO